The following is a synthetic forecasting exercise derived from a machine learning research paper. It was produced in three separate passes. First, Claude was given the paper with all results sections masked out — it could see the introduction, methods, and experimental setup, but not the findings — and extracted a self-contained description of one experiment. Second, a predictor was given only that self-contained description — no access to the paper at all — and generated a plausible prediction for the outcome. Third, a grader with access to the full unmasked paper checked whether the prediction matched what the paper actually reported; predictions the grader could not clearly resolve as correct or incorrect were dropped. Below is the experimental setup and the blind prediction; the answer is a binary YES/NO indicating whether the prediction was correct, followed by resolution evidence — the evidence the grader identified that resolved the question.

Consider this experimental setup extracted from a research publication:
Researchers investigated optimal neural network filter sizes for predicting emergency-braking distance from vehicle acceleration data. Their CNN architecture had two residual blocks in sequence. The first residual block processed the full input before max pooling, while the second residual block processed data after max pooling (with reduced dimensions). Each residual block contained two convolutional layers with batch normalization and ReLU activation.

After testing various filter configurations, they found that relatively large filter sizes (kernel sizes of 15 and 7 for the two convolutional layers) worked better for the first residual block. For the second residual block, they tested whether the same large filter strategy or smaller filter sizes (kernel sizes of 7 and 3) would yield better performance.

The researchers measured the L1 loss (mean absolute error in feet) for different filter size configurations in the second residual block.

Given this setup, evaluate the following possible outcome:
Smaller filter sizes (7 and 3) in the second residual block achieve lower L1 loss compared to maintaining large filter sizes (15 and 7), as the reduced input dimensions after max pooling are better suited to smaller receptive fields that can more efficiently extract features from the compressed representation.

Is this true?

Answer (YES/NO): YES